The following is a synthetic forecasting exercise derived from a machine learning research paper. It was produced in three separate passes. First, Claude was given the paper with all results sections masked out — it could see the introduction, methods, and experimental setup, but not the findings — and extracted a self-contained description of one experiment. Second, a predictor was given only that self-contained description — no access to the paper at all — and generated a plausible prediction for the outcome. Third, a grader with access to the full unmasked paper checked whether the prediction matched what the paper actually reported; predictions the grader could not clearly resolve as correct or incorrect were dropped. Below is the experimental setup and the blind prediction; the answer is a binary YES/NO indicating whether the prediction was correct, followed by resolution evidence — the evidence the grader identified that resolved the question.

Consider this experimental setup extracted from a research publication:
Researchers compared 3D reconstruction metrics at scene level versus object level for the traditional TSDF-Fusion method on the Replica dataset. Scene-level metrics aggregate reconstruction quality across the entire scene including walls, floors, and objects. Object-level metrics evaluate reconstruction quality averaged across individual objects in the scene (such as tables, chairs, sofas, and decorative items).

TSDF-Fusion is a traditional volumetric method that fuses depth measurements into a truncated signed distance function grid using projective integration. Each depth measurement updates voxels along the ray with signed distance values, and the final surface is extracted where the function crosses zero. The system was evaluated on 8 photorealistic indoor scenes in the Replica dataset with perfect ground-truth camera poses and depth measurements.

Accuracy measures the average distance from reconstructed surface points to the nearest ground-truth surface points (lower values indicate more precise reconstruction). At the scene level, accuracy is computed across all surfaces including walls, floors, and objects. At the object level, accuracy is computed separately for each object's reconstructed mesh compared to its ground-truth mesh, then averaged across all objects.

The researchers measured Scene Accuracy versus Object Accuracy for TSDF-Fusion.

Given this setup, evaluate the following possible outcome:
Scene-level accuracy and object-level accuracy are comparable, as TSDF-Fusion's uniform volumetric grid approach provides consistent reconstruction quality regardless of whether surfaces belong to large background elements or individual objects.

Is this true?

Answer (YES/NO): NO